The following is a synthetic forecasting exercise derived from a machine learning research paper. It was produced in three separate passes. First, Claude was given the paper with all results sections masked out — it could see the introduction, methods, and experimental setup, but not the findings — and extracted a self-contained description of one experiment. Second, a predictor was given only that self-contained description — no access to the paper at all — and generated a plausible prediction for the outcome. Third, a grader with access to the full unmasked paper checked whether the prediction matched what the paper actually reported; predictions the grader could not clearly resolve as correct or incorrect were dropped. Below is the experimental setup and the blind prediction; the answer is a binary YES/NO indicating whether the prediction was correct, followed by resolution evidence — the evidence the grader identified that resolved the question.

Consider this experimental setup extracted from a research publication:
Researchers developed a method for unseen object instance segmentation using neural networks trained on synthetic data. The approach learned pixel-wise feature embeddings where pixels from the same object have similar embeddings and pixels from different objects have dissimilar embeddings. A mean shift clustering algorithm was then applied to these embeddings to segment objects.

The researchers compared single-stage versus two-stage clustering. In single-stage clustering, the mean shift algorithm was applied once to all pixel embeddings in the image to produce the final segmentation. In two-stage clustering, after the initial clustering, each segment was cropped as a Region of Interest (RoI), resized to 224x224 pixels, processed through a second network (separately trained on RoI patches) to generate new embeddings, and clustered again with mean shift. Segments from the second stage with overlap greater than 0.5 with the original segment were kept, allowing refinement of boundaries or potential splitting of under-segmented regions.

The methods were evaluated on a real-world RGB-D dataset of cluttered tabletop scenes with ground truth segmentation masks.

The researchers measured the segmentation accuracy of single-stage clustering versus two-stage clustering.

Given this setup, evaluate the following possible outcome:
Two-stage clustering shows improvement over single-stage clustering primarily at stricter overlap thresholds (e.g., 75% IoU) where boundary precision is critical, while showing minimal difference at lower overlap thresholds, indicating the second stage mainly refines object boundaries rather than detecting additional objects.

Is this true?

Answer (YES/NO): NO